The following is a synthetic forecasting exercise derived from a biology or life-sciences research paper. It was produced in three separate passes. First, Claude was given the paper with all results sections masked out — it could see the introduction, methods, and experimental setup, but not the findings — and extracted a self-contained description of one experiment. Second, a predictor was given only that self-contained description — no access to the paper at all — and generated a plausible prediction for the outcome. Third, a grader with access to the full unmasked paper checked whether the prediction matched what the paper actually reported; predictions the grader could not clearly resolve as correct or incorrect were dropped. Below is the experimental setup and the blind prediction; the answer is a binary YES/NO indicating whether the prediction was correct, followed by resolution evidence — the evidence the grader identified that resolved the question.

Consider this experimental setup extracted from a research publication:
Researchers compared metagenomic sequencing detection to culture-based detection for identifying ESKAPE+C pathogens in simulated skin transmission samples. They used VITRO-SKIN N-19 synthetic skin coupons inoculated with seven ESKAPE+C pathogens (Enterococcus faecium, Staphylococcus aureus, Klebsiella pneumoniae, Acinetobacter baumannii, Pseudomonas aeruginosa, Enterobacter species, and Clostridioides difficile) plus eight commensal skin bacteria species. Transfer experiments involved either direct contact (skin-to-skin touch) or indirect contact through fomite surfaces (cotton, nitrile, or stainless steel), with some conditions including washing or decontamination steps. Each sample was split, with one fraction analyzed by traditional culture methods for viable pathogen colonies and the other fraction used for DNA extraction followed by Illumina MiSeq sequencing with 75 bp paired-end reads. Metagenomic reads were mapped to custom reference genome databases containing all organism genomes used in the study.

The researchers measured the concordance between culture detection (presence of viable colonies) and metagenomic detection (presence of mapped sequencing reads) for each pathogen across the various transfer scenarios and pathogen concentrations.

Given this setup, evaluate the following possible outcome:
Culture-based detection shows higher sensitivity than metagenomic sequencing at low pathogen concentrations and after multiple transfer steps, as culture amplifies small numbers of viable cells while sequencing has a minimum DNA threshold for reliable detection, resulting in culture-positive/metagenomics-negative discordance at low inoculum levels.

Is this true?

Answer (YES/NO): YES